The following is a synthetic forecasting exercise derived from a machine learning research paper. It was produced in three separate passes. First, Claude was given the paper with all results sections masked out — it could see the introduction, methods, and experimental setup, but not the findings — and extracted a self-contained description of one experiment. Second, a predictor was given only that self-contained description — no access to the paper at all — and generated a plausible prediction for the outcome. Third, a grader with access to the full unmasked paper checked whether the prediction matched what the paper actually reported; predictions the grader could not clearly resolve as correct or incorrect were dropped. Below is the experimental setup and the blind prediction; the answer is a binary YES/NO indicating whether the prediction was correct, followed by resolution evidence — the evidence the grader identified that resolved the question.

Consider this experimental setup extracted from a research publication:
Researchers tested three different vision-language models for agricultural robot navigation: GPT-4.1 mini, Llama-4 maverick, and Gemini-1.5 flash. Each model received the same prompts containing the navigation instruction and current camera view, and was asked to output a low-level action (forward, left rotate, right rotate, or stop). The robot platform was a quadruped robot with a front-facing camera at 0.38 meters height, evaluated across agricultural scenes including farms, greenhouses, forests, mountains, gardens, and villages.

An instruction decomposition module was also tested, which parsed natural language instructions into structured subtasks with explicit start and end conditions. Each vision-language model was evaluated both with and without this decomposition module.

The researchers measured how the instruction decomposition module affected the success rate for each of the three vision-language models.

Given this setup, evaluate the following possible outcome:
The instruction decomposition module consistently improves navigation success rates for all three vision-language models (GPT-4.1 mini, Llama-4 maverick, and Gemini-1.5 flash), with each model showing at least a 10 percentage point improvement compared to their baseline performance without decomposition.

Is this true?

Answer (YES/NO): NO